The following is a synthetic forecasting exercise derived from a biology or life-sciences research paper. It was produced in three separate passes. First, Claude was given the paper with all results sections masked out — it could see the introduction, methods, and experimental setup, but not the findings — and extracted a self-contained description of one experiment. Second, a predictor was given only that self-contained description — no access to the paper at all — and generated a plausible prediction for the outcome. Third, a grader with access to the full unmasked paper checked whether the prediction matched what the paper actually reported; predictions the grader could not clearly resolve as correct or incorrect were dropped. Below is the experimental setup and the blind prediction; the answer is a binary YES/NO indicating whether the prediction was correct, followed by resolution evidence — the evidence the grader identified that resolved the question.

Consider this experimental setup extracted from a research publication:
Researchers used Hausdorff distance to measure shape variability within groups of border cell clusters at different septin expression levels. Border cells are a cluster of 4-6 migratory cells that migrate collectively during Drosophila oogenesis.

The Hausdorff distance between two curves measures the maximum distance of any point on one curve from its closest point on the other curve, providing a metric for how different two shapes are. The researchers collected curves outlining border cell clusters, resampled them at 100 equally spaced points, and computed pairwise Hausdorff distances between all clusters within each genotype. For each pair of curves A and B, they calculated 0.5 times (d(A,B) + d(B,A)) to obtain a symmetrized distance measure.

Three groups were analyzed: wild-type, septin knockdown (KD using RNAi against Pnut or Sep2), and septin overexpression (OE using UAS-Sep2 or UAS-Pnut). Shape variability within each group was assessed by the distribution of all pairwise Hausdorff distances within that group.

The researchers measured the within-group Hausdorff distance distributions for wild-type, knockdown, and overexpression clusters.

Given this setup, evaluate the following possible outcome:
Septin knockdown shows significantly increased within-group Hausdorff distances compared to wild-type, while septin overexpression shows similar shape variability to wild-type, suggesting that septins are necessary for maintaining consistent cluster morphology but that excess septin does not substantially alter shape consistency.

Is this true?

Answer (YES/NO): NO